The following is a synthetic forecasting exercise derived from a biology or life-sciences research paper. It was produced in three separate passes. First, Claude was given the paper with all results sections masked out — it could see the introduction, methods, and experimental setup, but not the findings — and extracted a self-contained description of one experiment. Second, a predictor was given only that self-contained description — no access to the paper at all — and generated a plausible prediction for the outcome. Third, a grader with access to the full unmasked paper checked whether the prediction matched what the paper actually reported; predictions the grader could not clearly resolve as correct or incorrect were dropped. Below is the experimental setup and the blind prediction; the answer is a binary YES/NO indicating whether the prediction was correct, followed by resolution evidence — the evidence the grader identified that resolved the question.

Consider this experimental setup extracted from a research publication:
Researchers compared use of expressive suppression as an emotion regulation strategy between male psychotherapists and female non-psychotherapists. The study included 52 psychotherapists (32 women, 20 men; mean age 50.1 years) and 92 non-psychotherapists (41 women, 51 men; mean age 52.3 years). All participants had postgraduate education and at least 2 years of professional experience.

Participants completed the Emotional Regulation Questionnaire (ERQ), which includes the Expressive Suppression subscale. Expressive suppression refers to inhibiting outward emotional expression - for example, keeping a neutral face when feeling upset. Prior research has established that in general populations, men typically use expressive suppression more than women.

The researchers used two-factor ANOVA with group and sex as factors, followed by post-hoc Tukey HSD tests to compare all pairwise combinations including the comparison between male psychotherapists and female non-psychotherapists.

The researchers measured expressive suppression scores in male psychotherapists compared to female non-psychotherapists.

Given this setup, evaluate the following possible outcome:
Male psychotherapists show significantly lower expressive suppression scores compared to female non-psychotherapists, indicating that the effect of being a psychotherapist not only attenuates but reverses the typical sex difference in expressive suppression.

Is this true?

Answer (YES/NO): YES